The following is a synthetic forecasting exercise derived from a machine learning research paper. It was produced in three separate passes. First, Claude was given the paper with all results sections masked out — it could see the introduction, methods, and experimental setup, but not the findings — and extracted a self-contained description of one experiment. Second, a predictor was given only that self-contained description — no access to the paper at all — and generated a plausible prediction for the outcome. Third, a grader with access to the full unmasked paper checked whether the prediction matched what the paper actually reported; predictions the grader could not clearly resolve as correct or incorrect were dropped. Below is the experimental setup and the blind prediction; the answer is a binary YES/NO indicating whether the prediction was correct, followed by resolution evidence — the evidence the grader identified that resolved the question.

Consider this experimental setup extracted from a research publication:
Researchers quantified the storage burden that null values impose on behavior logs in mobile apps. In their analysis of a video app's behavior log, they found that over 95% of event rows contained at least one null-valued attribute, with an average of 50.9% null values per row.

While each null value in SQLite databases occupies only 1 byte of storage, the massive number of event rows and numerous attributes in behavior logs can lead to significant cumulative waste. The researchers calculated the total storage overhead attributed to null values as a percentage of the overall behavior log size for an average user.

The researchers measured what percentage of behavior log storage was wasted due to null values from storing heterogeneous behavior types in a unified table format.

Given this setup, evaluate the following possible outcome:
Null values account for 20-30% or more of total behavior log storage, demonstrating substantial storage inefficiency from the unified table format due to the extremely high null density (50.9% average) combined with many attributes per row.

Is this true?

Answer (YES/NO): NO